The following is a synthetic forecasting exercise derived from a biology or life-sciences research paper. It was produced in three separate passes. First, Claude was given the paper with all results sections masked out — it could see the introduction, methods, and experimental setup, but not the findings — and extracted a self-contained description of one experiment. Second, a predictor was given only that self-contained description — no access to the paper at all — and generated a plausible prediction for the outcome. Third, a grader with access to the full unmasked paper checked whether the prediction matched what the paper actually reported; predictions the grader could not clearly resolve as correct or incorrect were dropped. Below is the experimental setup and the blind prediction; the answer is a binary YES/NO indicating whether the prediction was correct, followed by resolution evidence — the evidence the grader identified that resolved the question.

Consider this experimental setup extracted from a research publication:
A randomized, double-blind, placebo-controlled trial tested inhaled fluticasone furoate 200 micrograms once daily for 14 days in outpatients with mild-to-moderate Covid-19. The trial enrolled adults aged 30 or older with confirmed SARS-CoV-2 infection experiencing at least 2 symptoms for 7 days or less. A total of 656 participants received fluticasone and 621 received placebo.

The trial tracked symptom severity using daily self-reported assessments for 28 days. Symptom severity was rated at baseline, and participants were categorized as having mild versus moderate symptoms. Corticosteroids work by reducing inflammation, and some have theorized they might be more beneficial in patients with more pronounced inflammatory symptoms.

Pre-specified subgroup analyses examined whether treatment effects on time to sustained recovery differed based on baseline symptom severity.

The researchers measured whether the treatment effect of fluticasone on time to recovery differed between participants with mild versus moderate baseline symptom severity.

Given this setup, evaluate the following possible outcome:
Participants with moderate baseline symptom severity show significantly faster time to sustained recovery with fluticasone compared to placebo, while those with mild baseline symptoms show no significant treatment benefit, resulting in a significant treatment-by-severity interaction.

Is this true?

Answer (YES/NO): NO